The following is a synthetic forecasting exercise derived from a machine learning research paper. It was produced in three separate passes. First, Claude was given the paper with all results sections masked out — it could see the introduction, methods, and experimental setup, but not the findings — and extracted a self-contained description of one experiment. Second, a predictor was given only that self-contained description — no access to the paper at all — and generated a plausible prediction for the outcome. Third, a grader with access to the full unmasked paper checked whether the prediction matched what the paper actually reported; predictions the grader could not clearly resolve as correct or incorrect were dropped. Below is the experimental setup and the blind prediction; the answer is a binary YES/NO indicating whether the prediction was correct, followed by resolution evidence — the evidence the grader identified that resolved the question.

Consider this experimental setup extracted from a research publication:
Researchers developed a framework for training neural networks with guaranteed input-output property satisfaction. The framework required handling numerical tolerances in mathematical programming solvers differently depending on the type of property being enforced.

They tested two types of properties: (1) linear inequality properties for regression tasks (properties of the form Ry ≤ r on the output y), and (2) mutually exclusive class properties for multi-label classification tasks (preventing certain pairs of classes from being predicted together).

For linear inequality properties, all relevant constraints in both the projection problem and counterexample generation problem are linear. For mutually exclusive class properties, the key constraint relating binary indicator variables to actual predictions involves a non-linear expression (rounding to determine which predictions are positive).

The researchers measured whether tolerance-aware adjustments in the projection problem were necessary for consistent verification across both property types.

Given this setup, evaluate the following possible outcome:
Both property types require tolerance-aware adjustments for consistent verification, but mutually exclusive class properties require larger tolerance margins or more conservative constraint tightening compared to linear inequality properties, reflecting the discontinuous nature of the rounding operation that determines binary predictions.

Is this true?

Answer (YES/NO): NO